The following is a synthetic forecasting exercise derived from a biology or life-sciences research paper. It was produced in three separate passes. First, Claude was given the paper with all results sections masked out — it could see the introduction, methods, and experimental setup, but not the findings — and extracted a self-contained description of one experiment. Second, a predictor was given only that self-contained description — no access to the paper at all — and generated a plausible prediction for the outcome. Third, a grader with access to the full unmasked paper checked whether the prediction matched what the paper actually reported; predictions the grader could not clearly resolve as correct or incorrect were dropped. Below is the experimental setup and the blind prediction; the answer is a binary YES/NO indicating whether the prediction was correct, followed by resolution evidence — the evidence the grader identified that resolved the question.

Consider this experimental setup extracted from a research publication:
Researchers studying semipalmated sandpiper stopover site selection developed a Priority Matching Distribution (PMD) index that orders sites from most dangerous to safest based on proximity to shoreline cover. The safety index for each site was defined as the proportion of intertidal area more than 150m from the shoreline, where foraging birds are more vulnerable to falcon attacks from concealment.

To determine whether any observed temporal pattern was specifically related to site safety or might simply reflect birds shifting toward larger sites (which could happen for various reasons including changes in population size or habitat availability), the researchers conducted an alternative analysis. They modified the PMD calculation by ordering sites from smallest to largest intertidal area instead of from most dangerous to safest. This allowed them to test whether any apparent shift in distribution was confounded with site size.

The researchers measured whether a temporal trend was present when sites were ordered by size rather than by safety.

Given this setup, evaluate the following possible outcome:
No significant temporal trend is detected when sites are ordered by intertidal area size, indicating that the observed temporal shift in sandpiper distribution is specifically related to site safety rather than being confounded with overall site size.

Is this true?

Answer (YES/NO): YES